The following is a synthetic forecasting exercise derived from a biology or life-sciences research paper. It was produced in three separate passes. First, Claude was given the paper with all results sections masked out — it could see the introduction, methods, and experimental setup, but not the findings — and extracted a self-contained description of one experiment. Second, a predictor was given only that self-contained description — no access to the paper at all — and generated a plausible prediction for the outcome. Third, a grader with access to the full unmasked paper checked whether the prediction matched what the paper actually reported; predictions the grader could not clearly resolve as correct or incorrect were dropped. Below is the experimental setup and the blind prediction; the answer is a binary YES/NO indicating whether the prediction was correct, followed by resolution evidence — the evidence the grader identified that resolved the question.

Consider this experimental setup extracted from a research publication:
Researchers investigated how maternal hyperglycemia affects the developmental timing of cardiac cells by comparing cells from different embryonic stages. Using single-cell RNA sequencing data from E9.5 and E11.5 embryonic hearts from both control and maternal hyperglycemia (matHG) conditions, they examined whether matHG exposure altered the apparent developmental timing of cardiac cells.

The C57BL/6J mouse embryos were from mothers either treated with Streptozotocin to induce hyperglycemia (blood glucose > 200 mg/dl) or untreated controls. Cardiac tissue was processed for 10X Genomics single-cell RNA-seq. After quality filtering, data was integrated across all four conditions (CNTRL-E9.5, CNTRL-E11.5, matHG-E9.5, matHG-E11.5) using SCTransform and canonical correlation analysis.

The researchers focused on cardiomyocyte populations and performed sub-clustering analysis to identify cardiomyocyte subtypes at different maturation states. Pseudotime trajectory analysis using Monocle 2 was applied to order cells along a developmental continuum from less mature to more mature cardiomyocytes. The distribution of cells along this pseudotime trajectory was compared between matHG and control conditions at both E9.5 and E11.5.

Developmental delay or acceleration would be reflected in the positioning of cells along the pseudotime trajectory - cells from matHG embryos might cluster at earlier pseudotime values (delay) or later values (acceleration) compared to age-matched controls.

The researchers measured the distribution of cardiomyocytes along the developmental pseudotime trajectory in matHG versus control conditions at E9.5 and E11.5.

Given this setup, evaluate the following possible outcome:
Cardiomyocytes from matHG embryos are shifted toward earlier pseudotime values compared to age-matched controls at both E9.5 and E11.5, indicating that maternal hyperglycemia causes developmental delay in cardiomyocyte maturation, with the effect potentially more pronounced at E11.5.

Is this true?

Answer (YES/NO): YES